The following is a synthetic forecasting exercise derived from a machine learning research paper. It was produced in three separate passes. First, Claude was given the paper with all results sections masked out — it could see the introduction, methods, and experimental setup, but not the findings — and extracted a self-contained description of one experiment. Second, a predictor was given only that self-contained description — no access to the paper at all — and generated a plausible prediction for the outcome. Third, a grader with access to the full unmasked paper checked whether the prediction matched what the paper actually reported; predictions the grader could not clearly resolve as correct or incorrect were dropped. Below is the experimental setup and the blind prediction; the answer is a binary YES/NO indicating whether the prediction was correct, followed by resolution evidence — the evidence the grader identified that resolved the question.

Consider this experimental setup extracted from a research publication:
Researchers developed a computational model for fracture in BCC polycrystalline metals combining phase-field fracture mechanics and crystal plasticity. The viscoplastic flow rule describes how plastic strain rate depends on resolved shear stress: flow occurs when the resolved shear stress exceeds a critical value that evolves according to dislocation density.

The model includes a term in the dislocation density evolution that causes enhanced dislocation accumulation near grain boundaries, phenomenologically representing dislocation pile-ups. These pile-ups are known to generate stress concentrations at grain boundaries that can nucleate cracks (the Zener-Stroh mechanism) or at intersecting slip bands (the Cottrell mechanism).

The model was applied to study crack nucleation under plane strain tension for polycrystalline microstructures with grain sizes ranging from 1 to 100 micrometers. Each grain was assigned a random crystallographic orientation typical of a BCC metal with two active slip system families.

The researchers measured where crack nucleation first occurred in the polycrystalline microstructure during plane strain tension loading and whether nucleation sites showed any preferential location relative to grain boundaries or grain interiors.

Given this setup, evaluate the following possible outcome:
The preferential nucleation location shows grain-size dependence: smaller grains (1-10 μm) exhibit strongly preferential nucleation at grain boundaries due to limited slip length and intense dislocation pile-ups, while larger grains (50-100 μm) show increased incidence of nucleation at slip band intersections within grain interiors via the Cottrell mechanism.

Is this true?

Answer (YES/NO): NO